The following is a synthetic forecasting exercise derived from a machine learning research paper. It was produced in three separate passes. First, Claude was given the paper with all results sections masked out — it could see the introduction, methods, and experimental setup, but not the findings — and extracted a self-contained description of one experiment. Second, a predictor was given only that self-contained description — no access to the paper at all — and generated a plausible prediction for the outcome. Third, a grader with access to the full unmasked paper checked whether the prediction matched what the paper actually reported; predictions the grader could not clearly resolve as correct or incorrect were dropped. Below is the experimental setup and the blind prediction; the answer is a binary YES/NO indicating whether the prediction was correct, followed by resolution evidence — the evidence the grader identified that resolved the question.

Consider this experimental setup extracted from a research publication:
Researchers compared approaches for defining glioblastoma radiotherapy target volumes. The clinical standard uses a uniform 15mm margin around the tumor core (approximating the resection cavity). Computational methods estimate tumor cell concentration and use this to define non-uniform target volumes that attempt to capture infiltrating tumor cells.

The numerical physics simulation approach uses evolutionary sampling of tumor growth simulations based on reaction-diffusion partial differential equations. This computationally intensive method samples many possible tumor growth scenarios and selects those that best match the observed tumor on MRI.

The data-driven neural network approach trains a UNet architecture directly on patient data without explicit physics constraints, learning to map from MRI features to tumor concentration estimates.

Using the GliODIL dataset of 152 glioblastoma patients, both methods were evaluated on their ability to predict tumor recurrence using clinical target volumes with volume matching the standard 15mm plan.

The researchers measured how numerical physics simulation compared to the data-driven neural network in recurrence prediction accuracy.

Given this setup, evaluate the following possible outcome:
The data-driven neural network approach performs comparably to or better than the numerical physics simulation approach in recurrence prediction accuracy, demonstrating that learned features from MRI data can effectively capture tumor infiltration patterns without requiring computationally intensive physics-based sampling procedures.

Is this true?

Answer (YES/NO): NO